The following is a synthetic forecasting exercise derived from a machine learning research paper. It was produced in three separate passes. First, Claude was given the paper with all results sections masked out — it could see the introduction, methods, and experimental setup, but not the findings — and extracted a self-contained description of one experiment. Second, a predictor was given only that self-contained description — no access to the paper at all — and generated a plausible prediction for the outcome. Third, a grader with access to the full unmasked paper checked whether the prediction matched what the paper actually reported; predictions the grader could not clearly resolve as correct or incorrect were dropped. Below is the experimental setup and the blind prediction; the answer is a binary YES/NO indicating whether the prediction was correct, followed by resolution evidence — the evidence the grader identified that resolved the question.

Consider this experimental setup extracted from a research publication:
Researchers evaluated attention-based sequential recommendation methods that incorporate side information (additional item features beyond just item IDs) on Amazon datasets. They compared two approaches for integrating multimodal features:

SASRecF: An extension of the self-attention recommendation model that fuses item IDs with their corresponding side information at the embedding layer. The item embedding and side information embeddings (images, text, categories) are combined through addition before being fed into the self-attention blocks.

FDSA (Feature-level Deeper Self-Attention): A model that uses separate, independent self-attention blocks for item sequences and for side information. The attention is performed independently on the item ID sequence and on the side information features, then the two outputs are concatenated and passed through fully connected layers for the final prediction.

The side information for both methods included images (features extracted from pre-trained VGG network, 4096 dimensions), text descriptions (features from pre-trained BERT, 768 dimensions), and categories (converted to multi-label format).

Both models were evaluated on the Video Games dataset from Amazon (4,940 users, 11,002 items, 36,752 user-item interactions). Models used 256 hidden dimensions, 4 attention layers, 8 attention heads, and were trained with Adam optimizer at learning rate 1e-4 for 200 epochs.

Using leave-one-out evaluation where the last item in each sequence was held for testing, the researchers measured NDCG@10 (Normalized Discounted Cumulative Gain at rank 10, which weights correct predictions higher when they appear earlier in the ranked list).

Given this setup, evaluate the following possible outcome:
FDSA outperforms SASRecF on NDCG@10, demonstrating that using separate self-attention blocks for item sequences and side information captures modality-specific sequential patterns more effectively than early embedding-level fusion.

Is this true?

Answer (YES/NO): YES